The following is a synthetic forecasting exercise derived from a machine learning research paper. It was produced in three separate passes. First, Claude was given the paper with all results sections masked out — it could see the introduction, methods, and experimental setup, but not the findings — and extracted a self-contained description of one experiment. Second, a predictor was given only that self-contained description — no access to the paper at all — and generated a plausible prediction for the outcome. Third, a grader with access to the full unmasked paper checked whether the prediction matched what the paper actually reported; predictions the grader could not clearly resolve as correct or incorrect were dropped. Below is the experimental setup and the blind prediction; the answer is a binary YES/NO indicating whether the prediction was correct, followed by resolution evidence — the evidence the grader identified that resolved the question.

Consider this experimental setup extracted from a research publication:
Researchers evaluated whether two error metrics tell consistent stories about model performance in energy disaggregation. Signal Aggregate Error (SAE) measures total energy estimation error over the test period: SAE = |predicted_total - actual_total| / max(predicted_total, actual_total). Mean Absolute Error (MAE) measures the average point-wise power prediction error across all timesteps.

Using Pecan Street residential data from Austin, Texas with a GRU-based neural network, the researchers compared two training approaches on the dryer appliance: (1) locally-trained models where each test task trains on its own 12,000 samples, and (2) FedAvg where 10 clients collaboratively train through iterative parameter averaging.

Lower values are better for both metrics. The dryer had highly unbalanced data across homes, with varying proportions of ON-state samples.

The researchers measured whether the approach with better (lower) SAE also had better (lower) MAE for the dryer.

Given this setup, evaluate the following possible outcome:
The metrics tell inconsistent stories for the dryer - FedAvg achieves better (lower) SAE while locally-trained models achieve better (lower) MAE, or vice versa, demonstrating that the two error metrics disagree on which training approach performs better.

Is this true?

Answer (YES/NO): YES